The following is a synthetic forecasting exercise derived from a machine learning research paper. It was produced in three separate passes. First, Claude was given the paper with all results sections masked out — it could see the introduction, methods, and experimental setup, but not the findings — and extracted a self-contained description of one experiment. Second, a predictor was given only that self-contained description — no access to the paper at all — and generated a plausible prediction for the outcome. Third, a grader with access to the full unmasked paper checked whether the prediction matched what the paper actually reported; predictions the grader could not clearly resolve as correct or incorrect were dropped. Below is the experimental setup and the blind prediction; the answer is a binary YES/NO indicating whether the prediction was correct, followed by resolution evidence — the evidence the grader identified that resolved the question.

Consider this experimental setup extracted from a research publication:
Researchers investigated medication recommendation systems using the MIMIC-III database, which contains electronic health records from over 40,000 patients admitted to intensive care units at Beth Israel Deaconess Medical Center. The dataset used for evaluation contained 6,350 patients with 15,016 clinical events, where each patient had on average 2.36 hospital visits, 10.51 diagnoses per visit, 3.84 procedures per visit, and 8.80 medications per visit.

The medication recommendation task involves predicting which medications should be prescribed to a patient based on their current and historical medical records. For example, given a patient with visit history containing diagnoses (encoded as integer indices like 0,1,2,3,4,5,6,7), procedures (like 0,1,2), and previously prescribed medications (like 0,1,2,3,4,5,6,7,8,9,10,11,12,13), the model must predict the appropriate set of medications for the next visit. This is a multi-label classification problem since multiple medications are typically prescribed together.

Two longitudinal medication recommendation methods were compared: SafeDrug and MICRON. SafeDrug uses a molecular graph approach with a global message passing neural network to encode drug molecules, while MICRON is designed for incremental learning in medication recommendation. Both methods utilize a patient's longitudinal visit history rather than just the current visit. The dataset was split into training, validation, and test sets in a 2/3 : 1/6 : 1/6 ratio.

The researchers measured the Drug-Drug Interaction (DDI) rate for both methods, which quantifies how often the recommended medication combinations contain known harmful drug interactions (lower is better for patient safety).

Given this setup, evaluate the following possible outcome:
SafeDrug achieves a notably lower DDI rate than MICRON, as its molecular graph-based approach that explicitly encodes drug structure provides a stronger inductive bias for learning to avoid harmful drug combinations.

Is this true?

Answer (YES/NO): YES